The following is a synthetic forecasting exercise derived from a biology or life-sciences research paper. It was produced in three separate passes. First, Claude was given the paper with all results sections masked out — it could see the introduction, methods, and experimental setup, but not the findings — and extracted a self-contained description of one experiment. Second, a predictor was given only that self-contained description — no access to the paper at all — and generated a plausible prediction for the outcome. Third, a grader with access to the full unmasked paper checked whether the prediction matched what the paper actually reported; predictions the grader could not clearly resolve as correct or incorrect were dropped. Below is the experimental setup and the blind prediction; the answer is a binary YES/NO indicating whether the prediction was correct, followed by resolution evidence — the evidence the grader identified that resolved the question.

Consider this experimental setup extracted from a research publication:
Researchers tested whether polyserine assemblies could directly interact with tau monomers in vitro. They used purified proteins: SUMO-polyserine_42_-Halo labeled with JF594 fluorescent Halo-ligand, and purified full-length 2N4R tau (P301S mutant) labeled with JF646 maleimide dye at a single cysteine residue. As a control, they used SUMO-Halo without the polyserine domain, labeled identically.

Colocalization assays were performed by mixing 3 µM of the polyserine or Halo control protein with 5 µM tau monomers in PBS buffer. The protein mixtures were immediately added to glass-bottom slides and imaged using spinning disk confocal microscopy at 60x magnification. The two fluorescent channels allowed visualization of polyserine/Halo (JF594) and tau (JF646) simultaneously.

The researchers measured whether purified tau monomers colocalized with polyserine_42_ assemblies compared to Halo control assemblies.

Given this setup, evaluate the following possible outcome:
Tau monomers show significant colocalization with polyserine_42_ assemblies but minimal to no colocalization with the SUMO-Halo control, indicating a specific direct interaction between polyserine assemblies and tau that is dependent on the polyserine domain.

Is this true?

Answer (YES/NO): YES